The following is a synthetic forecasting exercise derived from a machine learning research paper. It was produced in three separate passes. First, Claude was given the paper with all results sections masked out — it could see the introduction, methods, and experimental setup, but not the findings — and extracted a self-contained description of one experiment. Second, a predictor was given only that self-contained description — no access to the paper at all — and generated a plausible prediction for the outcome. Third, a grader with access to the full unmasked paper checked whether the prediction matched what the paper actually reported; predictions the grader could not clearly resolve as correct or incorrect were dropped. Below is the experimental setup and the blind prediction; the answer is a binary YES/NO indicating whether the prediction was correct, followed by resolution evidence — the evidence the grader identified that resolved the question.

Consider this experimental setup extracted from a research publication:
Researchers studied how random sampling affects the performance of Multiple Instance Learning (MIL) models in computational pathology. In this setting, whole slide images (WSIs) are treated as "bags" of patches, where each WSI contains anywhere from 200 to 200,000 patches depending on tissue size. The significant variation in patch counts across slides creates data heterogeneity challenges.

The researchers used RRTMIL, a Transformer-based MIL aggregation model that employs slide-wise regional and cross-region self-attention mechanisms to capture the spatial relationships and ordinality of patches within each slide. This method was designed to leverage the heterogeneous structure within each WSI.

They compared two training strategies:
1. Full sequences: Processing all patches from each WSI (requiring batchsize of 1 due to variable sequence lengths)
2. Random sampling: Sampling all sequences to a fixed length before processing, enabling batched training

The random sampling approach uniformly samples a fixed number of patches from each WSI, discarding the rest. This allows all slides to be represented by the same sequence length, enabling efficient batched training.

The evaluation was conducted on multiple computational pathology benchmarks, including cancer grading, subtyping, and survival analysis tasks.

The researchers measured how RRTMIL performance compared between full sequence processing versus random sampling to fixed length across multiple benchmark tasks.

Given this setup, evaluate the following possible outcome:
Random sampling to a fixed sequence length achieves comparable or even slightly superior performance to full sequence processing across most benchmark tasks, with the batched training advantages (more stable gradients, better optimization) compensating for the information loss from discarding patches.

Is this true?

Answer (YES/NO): NO